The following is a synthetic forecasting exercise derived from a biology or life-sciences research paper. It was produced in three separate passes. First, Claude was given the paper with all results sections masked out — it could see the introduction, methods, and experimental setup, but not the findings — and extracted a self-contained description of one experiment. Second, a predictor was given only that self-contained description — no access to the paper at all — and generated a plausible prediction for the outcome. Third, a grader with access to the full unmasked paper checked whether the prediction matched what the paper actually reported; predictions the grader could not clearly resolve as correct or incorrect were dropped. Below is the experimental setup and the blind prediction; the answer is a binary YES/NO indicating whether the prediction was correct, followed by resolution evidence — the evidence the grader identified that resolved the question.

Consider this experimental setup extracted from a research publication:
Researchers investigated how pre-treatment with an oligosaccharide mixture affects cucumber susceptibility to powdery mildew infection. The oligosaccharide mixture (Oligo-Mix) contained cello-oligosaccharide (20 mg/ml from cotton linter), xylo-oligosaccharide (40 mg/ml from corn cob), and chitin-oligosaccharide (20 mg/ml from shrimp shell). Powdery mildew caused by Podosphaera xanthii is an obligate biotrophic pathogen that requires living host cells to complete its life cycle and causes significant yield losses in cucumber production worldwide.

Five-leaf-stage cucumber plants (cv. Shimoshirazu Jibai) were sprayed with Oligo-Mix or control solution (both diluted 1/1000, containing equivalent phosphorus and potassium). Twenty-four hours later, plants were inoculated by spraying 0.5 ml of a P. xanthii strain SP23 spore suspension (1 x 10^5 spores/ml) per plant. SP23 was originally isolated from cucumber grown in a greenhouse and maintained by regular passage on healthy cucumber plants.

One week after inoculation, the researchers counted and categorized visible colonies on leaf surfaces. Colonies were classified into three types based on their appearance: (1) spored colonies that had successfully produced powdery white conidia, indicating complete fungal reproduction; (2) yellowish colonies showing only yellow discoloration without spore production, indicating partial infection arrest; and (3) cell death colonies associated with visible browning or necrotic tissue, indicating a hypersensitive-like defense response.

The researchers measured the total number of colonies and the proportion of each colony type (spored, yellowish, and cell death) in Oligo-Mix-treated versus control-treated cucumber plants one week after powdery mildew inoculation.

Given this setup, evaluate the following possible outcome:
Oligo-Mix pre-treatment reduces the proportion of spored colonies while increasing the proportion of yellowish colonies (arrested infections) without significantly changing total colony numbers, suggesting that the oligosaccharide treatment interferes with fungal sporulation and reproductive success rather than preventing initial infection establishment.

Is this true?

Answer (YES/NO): NO